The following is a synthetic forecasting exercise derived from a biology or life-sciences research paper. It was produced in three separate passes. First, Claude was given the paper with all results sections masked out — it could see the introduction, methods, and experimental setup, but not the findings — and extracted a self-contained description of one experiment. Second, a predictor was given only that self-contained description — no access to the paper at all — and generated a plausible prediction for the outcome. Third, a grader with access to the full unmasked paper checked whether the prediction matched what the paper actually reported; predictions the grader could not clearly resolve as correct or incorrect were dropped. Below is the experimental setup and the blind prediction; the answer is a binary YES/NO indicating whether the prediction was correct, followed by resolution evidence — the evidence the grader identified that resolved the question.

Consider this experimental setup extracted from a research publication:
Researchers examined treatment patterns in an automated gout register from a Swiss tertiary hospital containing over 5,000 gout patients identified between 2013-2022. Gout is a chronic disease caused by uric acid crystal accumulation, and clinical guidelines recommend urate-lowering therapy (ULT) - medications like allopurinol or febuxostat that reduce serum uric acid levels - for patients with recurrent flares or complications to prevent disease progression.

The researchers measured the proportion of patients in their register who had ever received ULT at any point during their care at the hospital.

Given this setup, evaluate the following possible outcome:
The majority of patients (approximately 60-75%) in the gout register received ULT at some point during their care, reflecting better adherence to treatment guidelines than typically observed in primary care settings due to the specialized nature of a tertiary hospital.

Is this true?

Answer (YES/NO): NO